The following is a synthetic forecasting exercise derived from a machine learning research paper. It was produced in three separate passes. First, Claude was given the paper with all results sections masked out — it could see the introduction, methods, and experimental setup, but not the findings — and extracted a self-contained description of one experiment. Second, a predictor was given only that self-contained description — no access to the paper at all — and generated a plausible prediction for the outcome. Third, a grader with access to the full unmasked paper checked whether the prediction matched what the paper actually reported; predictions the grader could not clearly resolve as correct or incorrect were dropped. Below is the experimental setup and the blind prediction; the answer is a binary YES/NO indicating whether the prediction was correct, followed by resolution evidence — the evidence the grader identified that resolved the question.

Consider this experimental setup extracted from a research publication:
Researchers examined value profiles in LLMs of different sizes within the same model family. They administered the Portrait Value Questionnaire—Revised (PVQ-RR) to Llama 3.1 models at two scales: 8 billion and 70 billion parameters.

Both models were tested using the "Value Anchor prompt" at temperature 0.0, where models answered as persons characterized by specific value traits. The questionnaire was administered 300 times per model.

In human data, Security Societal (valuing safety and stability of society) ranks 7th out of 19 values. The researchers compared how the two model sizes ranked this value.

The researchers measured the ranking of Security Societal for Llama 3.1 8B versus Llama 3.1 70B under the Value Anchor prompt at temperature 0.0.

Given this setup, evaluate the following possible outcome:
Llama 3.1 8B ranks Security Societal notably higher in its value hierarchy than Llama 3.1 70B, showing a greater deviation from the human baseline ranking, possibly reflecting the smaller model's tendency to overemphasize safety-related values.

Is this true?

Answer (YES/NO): NO